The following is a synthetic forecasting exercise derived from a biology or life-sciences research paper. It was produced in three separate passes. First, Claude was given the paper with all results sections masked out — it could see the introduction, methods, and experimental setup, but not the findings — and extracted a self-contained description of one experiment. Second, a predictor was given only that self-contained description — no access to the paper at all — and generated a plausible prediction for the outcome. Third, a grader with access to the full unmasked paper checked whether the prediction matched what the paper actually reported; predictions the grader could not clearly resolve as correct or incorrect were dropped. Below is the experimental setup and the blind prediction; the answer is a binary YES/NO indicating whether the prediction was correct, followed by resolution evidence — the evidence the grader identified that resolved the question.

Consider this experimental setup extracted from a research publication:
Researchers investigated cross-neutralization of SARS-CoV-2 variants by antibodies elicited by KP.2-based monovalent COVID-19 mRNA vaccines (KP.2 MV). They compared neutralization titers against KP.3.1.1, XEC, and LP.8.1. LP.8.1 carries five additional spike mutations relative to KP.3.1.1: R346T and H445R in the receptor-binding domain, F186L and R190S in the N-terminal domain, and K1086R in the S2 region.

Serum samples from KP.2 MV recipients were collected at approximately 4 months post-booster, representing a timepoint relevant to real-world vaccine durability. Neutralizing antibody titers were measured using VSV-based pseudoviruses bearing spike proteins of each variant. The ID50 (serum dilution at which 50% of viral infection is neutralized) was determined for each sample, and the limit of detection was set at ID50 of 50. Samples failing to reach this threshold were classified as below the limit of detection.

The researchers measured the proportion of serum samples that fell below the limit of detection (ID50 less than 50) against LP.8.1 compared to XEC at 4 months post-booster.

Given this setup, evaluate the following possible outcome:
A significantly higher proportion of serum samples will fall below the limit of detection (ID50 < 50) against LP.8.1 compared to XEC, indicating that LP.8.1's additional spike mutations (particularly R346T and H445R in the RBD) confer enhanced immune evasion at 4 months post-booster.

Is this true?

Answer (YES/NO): NO